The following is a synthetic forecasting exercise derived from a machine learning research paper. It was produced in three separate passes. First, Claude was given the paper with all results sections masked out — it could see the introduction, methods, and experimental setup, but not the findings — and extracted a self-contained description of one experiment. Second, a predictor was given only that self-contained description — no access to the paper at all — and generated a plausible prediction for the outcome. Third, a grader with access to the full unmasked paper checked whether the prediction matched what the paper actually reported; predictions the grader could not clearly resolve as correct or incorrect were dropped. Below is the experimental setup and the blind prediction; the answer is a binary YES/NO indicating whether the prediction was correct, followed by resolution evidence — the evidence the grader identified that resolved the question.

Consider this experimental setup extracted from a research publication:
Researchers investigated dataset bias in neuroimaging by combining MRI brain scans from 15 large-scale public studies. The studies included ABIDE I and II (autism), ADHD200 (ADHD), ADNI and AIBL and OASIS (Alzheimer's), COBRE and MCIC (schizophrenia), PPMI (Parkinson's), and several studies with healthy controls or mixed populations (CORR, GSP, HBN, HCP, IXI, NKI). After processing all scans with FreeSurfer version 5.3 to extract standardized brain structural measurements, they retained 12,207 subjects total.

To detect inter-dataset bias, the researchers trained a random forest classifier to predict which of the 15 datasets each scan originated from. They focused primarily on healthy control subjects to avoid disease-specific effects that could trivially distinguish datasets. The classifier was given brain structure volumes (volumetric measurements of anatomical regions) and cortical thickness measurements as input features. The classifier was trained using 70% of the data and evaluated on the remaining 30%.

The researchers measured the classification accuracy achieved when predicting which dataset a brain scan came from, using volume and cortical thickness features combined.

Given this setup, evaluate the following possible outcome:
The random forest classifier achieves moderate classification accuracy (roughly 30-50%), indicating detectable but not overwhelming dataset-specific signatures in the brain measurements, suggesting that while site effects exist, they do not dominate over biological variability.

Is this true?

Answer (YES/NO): NO